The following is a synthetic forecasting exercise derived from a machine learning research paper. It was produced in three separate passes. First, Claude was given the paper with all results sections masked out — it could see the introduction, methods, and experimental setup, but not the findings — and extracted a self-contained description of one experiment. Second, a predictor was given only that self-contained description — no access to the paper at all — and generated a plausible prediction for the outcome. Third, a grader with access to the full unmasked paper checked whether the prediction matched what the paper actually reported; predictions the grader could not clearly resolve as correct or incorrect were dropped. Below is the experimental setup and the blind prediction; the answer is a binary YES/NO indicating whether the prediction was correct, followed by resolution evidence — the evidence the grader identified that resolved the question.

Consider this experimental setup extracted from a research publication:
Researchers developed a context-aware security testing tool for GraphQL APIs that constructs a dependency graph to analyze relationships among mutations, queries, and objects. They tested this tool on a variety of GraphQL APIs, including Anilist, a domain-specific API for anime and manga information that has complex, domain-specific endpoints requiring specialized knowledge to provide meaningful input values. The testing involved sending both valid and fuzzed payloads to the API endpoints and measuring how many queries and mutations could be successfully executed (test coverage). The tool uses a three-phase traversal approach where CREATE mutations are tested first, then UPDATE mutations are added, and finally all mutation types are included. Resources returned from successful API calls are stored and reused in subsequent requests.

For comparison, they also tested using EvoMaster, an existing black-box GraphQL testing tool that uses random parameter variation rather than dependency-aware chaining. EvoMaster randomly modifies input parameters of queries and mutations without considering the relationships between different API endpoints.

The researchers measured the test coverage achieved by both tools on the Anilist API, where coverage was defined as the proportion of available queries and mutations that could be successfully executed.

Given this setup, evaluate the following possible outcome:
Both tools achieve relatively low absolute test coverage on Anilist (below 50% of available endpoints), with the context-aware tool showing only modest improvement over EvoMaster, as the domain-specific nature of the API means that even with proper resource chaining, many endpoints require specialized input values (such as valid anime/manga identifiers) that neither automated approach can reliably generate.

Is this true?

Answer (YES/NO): NO